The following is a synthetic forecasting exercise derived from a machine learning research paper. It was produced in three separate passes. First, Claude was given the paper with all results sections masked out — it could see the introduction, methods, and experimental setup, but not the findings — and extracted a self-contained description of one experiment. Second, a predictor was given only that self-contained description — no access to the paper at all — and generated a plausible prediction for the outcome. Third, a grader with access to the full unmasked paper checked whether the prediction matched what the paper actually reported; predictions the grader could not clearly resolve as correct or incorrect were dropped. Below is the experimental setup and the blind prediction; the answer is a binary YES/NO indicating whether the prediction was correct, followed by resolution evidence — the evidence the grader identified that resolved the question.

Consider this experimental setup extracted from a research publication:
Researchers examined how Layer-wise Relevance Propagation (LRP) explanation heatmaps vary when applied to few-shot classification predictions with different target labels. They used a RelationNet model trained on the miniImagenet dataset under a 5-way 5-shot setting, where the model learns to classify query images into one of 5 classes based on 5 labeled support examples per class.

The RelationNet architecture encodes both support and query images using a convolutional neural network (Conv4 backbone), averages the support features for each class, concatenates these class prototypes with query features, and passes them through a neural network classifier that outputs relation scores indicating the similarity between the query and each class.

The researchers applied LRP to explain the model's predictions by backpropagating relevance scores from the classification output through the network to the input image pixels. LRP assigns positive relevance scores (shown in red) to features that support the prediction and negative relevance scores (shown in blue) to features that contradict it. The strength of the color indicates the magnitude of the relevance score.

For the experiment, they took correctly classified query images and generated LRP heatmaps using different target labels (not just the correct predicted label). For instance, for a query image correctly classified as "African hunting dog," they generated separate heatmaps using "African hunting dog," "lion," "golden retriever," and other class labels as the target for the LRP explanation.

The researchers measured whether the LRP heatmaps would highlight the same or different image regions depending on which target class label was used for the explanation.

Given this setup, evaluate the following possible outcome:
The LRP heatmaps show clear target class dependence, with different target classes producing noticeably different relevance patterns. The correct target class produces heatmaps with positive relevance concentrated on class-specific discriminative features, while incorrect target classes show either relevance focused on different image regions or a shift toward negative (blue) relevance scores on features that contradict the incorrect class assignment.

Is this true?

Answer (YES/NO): YES